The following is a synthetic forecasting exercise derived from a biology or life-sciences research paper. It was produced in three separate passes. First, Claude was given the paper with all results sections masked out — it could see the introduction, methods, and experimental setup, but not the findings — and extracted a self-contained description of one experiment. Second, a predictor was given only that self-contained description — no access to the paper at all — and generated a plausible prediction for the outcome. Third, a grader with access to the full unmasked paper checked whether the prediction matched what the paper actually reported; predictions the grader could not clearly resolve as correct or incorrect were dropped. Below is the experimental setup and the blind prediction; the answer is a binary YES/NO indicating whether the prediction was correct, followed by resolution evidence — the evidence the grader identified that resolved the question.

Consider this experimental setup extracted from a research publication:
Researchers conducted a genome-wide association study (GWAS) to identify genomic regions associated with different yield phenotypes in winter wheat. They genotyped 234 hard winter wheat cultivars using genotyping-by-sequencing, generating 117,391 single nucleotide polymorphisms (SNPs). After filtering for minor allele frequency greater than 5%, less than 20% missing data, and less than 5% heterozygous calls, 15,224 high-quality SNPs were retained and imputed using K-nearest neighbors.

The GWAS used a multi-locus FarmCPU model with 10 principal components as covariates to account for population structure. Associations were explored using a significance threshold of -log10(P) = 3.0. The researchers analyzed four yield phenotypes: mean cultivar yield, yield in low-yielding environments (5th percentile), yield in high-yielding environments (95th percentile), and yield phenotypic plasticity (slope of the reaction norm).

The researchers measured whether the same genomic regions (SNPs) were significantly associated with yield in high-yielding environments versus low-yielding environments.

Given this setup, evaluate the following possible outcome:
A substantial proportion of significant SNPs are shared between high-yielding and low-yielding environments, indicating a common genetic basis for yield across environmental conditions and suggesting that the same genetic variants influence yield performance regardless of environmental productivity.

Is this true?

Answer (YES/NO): NO